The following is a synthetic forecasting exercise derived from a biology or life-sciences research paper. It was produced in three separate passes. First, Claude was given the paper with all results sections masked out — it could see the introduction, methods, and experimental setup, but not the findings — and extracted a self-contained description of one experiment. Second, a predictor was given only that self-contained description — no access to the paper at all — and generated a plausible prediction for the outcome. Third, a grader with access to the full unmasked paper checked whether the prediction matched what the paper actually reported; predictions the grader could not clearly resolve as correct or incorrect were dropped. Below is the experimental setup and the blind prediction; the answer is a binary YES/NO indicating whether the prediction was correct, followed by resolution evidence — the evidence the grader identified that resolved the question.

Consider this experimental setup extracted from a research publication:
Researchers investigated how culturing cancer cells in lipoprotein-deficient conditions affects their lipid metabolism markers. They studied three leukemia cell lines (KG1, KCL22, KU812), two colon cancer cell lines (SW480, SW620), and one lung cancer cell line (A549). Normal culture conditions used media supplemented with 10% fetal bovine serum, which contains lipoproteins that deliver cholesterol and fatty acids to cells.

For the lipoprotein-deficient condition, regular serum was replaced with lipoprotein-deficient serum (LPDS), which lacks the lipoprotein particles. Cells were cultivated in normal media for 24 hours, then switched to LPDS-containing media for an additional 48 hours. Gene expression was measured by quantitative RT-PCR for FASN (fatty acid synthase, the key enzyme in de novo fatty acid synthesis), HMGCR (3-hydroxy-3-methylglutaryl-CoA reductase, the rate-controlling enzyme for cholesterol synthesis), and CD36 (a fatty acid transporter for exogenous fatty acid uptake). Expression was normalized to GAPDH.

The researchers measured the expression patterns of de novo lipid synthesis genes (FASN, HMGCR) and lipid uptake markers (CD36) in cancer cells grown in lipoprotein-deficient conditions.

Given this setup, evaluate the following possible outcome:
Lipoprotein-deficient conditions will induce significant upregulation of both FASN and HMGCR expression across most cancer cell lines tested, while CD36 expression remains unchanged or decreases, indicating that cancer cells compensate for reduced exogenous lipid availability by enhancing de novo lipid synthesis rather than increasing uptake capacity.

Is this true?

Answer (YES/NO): NO